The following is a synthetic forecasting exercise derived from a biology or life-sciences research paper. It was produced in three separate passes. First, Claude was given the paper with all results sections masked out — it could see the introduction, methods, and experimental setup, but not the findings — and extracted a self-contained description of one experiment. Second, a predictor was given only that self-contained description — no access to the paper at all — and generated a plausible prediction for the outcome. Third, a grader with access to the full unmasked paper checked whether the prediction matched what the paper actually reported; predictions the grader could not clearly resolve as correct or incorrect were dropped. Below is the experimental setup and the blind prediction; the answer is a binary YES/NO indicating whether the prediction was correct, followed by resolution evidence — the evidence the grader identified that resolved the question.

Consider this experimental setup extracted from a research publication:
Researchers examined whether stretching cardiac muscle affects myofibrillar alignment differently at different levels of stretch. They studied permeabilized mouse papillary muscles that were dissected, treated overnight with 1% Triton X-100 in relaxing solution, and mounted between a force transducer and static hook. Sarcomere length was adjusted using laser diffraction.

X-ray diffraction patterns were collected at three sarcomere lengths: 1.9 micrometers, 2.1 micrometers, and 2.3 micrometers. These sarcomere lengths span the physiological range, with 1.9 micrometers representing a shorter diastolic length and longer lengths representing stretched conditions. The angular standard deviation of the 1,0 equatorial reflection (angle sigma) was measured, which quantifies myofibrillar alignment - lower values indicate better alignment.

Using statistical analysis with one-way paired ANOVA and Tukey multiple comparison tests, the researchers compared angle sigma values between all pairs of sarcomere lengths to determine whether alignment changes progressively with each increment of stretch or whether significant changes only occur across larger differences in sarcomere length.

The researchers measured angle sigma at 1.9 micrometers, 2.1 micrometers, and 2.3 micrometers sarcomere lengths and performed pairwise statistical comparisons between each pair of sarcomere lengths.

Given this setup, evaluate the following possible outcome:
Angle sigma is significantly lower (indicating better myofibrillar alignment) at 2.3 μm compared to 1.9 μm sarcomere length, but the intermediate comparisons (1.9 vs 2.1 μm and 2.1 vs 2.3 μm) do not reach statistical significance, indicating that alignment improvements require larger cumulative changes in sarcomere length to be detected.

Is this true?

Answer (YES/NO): NO